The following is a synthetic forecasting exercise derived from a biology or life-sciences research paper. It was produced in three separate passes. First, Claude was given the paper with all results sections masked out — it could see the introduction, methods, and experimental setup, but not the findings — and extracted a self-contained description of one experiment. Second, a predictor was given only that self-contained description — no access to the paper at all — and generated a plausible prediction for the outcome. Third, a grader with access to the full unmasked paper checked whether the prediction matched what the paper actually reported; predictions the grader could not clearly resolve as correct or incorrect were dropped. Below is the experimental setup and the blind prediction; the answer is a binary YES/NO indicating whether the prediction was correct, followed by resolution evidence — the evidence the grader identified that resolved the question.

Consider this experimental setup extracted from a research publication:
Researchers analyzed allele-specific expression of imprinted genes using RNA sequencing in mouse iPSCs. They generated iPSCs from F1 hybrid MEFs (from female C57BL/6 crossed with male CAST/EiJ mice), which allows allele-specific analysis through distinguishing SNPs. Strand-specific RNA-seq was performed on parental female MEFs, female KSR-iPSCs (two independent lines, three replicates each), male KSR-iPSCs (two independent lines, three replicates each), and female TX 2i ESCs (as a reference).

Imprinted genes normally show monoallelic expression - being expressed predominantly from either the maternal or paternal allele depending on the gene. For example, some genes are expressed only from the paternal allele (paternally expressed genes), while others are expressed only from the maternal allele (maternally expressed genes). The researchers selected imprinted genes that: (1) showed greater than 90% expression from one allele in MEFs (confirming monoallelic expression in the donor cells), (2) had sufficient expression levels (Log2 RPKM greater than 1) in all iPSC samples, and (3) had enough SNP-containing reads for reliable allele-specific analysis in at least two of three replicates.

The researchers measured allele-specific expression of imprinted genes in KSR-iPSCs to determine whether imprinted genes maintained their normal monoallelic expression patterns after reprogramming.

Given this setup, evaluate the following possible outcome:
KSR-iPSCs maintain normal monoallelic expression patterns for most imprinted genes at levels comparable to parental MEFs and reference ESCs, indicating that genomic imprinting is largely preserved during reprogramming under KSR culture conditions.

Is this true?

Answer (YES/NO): NO